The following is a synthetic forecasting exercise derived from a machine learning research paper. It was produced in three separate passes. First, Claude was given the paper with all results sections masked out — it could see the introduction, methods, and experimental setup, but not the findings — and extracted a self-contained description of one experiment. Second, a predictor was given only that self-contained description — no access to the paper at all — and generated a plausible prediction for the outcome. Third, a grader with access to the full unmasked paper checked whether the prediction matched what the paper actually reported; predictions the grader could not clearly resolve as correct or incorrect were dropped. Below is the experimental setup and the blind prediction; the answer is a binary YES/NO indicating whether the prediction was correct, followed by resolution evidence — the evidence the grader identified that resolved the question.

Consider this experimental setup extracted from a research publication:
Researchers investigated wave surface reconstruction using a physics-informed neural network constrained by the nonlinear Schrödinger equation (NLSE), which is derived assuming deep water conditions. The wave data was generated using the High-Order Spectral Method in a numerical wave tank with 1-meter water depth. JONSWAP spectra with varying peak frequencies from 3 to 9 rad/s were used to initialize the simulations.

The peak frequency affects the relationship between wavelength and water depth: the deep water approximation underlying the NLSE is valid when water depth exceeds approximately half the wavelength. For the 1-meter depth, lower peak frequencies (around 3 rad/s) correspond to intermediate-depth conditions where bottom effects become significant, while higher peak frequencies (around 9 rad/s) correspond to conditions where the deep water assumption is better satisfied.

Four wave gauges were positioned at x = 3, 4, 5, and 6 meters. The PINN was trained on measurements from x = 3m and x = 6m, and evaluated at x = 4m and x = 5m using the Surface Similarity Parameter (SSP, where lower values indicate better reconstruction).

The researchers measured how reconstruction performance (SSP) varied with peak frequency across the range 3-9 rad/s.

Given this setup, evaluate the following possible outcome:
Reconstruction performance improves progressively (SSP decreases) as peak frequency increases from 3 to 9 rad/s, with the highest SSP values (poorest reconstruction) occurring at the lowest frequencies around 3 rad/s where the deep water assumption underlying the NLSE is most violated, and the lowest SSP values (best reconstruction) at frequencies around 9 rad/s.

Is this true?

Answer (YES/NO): NO